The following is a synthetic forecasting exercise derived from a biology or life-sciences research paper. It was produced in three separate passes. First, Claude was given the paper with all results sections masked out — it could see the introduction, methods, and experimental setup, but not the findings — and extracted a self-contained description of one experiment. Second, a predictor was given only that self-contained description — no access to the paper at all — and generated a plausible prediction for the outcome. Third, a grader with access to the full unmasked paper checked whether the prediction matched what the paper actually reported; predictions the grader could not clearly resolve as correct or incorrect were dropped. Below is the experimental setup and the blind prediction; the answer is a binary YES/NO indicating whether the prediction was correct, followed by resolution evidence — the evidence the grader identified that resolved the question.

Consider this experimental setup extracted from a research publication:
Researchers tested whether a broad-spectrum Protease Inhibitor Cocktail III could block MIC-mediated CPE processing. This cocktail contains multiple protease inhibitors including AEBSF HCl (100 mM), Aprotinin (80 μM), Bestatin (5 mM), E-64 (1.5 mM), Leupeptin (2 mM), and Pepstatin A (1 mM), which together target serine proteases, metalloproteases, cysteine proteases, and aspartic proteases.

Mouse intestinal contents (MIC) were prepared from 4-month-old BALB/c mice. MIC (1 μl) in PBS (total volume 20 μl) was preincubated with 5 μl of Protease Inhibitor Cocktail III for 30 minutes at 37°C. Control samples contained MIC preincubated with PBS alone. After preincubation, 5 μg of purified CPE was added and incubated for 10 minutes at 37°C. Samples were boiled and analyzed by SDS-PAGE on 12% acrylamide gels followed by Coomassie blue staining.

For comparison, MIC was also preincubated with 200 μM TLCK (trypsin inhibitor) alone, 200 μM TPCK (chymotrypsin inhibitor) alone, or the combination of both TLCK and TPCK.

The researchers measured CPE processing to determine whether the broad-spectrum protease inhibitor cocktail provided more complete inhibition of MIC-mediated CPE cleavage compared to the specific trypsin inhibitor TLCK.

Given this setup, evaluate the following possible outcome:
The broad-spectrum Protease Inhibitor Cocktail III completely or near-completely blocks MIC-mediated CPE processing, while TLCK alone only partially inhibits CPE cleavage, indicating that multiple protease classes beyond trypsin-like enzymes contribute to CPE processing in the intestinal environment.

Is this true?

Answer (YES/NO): YES